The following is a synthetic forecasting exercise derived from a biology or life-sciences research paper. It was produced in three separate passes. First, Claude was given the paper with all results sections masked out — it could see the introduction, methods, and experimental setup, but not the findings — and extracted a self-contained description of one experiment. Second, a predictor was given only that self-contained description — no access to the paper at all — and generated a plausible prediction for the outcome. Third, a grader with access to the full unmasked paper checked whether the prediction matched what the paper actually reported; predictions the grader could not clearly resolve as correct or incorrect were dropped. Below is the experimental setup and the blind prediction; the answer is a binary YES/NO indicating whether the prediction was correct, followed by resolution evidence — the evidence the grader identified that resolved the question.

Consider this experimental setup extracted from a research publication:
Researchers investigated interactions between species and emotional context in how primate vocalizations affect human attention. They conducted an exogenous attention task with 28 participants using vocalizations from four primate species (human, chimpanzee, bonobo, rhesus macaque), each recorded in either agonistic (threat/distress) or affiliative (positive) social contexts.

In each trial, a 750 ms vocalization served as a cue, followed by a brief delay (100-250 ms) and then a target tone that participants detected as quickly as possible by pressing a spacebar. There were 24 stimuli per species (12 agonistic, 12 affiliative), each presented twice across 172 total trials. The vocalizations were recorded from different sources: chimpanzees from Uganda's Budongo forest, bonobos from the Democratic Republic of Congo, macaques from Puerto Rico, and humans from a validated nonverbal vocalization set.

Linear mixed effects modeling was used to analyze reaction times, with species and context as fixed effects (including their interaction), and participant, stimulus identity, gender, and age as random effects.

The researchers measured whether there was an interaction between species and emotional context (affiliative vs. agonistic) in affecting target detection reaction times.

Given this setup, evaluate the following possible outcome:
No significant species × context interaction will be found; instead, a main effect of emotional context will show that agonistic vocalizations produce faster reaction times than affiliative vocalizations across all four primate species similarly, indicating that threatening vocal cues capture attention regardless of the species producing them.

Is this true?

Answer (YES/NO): YES